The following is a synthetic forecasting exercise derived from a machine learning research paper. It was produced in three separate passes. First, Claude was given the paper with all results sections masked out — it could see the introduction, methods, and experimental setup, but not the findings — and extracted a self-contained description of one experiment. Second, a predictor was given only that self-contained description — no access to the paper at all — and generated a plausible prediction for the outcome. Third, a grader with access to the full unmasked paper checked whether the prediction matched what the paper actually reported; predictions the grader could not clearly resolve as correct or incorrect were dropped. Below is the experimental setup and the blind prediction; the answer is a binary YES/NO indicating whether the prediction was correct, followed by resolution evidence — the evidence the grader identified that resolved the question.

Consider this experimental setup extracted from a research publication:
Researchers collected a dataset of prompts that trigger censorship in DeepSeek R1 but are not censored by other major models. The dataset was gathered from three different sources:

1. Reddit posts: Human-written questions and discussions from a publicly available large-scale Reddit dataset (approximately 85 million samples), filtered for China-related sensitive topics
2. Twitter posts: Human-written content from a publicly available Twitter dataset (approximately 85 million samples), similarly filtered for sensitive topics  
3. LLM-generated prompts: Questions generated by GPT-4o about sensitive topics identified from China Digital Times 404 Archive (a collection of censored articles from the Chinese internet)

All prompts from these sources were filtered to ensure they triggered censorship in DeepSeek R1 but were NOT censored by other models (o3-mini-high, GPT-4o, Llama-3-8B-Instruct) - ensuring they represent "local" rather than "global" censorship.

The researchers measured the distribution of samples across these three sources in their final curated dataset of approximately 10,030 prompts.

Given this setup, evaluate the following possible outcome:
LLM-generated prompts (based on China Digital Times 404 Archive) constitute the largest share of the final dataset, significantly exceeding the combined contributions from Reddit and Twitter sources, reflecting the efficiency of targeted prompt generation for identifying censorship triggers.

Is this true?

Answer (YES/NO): NO